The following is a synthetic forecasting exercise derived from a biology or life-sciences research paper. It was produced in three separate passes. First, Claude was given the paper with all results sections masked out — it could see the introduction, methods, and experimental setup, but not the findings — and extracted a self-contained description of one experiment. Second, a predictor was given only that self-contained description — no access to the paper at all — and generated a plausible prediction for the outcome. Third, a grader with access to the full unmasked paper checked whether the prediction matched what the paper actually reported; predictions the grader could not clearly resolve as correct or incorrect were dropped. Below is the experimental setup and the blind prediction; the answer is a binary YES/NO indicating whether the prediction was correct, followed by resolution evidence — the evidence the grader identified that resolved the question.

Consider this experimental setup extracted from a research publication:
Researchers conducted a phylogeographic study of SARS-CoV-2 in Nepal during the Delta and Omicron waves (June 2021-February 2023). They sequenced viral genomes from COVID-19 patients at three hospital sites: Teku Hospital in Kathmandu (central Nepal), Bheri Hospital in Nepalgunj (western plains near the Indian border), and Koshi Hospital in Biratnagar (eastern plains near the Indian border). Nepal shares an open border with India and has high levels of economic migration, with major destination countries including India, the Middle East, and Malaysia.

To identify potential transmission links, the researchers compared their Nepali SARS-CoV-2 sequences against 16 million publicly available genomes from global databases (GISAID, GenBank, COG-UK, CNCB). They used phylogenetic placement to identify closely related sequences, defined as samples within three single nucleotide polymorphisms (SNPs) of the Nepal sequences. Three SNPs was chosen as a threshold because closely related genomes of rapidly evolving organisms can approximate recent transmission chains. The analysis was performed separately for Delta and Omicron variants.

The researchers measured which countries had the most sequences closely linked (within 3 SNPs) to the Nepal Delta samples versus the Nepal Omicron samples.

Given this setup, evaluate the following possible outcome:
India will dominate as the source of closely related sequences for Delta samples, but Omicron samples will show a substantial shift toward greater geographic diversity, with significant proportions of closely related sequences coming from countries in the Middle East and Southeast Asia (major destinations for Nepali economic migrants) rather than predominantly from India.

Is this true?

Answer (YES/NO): NO